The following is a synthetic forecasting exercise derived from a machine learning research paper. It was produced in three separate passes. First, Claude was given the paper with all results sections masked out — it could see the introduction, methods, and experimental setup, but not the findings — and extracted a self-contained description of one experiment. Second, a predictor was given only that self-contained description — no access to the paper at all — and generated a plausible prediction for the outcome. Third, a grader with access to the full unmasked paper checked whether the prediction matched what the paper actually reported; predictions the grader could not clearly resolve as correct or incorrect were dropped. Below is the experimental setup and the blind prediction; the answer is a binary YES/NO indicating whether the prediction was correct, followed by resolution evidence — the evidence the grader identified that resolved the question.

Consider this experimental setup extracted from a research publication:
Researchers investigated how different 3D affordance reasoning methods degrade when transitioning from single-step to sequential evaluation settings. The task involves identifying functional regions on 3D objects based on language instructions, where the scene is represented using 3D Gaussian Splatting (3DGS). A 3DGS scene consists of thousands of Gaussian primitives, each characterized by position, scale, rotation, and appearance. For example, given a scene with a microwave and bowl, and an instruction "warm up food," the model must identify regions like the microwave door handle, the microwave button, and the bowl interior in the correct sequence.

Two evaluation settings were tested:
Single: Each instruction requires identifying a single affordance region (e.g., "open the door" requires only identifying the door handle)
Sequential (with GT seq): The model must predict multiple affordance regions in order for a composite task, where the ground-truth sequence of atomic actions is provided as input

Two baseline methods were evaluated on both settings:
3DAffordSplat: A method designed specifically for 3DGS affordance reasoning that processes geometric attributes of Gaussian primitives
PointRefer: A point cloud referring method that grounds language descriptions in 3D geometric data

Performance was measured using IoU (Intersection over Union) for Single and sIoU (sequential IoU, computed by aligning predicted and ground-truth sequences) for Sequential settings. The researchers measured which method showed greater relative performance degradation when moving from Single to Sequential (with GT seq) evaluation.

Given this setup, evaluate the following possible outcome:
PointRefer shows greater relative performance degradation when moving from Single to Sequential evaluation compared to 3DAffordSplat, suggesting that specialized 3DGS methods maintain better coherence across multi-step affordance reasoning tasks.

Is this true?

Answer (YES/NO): NO